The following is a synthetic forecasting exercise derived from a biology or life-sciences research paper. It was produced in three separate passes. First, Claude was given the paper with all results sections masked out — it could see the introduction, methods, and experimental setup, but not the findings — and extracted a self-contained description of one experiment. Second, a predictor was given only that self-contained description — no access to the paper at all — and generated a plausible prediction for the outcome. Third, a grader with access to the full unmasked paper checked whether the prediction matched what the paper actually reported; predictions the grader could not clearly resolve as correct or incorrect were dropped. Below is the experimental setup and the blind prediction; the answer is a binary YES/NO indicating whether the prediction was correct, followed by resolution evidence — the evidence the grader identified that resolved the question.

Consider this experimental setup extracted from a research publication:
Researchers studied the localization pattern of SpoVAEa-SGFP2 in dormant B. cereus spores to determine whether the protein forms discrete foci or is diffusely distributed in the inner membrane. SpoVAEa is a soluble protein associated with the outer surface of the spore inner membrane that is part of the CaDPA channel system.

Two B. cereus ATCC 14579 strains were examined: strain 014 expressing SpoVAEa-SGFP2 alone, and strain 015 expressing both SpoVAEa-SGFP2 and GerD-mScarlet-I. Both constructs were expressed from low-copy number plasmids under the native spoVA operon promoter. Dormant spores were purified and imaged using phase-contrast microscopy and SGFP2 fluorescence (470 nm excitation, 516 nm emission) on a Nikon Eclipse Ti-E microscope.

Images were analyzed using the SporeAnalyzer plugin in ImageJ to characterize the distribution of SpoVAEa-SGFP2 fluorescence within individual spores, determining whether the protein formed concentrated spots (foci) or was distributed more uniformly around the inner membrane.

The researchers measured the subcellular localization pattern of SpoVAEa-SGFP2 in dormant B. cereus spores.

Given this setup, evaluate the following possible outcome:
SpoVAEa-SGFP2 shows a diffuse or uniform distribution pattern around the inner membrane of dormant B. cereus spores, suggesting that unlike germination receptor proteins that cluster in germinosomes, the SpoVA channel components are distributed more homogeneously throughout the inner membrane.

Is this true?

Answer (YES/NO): NO